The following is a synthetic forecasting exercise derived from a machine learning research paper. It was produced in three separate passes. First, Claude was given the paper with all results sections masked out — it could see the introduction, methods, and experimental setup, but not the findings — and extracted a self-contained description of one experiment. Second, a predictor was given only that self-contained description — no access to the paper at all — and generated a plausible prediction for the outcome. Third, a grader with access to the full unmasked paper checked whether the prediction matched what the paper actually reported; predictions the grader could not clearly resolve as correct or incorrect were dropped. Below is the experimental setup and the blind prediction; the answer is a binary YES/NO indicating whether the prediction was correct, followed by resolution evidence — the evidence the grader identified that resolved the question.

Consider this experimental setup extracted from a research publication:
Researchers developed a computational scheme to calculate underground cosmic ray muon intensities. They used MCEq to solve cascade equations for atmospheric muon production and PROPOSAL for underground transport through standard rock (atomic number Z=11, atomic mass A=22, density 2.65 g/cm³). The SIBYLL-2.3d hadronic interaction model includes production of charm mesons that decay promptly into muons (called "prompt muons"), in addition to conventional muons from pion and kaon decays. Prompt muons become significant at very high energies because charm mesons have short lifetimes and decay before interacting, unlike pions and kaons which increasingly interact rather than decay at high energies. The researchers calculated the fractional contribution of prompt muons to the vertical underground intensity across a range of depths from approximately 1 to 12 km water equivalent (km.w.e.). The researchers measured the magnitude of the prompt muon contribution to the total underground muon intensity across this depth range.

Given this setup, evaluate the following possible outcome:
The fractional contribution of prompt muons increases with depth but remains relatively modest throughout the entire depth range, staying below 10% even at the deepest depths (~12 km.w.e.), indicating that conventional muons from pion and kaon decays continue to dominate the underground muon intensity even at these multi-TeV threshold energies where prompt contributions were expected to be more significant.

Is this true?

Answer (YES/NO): NO